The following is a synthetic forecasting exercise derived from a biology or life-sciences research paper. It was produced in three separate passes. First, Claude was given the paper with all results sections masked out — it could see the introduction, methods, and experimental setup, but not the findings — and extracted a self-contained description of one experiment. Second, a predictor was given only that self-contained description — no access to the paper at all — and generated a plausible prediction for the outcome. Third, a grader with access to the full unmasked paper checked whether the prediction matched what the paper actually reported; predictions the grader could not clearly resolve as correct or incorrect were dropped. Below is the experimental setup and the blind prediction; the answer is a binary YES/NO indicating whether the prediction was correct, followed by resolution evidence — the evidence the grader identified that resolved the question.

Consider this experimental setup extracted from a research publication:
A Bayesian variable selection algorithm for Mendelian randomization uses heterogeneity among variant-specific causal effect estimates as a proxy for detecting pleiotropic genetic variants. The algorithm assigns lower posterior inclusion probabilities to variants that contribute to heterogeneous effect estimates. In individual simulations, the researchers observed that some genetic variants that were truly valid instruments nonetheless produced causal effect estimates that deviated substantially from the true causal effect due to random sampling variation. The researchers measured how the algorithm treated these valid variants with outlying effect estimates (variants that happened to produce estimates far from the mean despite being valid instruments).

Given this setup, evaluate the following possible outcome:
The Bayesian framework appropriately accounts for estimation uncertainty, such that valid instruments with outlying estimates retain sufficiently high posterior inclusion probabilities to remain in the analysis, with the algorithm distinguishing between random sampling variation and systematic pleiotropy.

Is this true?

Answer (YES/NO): NO